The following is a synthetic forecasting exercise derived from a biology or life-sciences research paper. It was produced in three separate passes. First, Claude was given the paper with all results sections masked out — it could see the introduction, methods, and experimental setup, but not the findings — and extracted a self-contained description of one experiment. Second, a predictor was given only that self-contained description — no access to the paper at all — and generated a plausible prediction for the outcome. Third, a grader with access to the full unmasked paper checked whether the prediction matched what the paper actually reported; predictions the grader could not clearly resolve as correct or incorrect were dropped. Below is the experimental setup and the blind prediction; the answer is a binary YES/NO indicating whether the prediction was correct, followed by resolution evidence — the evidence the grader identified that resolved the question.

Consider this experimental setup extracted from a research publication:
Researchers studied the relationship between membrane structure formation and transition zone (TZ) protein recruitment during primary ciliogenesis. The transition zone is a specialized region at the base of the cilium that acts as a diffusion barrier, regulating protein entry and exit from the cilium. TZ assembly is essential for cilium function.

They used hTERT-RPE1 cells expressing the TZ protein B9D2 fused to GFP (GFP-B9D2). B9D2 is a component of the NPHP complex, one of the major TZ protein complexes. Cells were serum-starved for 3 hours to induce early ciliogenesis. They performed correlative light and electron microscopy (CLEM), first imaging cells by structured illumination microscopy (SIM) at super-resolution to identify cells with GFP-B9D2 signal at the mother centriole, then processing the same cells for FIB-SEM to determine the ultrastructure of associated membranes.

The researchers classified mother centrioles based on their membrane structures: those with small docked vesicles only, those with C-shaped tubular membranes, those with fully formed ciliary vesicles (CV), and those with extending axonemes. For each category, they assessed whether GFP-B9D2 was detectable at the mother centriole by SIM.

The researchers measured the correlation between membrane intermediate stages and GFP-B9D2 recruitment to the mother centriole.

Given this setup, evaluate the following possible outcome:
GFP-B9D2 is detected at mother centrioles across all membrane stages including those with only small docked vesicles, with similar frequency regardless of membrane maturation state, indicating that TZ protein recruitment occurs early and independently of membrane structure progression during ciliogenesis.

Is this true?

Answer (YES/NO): NO